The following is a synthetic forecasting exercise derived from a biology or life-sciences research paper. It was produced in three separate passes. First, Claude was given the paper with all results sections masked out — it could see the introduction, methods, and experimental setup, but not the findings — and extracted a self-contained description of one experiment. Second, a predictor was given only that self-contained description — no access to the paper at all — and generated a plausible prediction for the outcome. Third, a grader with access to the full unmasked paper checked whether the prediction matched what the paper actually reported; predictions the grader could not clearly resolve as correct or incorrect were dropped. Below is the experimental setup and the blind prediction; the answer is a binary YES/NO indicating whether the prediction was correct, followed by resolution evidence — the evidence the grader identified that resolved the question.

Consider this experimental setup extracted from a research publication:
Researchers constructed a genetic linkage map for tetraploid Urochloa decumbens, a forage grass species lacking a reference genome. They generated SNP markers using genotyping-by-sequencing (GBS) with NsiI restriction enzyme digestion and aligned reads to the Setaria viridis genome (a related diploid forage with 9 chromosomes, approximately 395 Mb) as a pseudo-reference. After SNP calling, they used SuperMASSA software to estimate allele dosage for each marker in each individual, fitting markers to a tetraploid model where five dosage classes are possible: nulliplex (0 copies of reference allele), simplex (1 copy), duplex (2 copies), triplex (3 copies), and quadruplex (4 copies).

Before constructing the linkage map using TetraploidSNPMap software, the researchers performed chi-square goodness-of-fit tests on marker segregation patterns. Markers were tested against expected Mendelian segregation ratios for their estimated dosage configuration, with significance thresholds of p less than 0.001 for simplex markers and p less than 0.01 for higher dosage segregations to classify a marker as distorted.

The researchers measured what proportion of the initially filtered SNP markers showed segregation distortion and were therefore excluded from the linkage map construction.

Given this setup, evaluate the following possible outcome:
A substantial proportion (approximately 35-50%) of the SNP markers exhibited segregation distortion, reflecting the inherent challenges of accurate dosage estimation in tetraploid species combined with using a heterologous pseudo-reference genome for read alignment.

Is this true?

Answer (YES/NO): NO